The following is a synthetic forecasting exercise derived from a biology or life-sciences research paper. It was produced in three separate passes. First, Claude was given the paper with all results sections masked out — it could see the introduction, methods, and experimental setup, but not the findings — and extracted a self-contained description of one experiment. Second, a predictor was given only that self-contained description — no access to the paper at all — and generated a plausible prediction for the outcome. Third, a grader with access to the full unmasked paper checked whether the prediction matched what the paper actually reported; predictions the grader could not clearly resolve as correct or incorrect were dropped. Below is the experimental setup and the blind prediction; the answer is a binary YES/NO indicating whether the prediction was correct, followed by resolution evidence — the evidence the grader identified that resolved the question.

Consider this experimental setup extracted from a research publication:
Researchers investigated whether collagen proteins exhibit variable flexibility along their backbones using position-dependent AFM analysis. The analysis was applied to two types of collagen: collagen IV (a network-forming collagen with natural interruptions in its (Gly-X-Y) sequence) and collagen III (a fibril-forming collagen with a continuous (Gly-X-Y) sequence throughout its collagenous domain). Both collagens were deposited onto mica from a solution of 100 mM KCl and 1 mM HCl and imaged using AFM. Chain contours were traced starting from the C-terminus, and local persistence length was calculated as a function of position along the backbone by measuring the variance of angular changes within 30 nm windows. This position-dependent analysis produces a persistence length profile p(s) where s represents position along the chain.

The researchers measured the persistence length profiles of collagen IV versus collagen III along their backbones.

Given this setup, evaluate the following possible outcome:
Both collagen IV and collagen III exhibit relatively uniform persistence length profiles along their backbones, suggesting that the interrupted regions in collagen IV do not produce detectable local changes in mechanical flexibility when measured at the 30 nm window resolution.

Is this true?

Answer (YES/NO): NO